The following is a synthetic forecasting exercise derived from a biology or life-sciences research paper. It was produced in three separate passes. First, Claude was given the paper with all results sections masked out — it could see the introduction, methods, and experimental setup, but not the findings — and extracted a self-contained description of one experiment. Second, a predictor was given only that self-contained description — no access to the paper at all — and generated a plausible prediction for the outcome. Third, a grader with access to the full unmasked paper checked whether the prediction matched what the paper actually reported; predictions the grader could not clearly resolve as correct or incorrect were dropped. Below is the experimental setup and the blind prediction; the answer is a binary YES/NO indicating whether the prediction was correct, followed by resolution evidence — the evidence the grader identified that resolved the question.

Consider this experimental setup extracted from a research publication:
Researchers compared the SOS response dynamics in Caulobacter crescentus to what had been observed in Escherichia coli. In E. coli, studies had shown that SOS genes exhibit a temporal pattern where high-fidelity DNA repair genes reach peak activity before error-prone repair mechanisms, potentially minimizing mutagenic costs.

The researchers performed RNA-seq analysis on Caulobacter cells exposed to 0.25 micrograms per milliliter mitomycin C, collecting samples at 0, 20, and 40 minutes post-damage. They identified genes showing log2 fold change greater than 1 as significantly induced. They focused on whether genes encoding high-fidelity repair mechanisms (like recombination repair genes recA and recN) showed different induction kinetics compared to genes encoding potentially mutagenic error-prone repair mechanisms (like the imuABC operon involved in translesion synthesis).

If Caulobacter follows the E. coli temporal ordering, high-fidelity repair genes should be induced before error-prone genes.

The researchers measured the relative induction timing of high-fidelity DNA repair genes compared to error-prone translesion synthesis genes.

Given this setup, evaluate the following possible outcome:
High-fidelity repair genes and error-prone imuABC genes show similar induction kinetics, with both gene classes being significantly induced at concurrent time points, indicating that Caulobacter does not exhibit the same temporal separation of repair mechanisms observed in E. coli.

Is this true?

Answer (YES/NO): NO